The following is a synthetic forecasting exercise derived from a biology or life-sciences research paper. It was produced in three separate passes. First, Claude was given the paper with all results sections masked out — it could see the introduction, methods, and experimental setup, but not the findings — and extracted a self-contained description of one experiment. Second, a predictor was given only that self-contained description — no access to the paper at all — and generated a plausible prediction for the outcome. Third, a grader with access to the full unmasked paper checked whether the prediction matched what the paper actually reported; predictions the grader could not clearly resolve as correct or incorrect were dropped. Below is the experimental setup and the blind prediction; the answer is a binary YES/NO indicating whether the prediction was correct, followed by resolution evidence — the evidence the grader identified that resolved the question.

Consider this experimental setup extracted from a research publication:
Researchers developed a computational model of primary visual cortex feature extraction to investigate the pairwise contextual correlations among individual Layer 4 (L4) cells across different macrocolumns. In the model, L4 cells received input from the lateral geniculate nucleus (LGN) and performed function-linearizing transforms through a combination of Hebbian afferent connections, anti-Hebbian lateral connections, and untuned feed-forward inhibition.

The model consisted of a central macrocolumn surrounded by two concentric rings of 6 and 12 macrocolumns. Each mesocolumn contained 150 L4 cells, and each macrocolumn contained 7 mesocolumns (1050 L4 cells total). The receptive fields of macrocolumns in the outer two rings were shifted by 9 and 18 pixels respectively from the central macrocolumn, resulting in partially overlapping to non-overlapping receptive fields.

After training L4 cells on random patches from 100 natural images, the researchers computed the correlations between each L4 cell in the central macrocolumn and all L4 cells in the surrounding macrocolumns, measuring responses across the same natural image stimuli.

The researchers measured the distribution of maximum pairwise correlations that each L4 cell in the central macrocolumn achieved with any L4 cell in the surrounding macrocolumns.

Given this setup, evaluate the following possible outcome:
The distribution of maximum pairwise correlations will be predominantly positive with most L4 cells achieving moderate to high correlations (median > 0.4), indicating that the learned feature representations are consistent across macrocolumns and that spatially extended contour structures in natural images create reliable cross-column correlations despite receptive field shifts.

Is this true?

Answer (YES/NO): NO